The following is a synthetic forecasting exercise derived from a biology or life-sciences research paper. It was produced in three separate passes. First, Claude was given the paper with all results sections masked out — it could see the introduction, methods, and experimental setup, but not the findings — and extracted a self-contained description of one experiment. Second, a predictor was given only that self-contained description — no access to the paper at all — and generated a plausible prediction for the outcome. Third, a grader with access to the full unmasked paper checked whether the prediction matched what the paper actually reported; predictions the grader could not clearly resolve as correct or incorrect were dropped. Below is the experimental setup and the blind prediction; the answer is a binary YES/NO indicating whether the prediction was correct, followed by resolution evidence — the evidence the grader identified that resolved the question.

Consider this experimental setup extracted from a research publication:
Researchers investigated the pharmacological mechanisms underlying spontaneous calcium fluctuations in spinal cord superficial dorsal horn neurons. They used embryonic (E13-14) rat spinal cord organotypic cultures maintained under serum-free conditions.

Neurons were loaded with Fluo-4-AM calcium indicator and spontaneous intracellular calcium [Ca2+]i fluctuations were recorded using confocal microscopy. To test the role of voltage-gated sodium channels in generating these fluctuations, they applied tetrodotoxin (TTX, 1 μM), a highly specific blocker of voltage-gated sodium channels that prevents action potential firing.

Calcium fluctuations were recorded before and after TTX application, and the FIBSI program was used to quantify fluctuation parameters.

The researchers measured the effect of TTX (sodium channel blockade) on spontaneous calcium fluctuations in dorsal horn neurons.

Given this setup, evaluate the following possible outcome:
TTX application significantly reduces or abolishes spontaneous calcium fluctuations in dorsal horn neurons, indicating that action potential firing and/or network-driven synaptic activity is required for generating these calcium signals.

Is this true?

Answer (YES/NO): YES